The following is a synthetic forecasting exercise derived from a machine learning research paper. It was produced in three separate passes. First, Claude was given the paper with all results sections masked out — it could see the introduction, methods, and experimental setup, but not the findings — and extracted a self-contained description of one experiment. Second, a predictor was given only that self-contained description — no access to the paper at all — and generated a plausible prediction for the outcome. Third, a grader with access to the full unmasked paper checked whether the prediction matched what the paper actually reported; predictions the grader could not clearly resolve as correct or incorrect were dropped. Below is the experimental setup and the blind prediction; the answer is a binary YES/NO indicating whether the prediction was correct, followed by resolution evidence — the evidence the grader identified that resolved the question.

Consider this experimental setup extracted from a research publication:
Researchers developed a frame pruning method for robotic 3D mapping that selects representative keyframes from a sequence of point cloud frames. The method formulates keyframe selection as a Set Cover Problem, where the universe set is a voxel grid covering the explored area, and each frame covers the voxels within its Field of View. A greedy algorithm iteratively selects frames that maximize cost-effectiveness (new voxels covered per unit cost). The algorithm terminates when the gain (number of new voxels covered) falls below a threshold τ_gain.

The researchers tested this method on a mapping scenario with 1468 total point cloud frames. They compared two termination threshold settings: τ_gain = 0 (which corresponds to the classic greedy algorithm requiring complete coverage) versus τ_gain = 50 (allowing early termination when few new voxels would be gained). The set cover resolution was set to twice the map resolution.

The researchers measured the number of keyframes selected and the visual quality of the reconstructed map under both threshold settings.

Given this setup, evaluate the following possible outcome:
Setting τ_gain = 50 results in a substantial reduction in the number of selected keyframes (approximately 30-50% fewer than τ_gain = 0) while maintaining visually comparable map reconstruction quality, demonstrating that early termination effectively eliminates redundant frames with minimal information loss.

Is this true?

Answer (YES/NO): NO